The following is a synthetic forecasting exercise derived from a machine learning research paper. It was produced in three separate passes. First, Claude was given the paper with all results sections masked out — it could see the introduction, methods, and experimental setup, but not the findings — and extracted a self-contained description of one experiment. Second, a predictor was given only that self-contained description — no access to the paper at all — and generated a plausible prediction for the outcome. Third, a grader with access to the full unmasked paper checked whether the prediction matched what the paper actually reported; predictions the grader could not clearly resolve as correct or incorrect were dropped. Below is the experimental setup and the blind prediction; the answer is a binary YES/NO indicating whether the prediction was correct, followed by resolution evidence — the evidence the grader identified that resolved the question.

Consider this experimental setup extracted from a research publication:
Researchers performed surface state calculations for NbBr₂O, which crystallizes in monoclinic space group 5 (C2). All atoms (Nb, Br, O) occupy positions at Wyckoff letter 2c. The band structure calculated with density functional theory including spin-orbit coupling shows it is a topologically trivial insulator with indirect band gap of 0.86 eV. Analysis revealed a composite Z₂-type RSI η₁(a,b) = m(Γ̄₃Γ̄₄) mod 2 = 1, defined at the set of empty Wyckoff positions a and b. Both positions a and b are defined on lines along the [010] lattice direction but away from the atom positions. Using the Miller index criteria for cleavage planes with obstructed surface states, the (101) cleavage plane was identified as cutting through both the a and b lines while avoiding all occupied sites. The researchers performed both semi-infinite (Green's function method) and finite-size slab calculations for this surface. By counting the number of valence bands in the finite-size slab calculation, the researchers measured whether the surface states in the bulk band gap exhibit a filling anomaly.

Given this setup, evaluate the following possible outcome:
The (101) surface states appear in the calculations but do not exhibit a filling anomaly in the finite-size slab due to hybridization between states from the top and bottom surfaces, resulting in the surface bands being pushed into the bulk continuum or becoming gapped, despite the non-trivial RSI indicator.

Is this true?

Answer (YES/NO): NO